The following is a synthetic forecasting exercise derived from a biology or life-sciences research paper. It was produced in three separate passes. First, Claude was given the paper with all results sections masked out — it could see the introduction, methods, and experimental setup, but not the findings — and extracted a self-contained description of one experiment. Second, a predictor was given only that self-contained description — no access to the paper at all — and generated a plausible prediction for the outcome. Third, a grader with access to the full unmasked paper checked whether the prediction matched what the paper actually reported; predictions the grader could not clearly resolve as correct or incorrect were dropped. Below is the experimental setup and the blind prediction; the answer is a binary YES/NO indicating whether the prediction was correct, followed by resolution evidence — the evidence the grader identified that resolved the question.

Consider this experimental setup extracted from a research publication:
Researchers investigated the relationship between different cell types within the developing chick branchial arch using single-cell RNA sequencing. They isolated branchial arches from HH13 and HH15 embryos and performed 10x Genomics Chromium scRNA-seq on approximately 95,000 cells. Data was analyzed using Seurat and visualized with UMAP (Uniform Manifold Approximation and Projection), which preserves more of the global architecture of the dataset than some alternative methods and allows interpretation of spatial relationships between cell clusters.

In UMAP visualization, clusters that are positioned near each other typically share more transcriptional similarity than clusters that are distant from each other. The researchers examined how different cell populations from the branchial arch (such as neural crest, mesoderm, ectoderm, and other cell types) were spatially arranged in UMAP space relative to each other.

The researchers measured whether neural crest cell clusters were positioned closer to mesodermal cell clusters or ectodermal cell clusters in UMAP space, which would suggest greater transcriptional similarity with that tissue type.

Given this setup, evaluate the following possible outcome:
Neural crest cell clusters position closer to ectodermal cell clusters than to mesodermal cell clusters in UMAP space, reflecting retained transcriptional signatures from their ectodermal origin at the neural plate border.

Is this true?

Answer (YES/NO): NO